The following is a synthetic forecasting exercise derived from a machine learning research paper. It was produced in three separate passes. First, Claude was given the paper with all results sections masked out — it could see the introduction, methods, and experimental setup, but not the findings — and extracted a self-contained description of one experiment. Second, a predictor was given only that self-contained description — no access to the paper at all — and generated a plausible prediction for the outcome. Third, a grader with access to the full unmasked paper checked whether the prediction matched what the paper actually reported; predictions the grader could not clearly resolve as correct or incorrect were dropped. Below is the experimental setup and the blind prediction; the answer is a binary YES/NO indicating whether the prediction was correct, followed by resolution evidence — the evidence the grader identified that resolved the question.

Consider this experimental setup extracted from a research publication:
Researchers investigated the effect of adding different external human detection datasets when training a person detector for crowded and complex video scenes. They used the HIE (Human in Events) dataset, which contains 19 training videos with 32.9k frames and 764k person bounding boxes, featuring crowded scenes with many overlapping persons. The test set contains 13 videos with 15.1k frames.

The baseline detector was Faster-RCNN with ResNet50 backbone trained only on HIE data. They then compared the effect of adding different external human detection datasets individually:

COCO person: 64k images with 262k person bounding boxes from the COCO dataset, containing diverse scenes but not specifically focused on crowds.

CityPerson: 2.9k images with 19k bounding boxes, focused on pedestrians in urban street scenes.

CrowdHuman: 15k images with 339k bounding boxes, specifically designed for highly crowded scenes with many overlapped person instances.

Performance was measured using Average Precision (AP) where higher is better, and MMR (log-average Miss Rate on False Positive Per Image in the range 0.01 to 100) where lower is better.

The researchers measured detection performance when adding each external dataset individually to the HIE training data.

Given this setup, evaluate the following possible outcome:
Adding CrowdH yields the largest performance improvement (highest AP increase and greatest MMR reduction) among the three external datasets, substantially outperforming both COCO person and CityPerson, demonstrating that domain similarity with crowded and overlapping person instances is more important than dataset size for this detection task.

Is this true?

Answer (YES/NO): YES